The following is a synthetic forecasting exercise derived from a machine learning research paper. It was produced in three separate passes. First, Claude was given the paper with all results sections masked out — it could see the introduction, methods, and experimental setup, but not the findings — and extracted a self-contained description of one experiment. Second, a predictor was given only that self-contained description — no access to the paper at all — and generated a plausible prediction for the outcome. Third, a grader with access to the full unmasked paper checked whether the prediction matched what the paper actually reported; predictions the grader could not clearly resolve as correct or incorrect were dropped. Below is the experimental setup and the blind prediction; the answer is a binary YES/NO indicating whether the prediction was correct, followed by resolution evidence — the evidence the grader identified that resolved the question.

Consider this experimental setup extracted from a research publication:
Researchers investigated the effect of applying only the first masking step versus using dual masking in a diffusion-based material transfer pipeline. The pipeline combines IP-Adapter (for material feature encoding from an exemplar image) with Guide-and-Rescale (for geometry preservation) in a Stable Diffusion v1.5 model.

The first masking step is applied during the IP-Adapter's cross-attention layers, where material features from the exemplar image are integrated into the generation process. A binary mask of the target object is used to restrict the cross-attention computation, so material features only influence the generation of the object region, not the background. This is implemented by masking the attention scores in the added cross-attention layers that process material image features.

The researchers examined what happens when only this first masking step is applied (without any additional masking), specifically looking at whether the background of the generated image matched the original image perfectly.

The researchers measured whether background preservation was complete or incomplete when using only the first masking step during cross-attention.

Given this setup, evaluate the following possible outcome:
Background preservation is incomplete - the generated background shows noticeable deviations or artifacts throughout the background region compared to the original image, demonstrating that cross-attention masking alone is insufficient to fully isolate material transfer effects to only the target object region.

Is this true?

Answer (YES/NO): NO